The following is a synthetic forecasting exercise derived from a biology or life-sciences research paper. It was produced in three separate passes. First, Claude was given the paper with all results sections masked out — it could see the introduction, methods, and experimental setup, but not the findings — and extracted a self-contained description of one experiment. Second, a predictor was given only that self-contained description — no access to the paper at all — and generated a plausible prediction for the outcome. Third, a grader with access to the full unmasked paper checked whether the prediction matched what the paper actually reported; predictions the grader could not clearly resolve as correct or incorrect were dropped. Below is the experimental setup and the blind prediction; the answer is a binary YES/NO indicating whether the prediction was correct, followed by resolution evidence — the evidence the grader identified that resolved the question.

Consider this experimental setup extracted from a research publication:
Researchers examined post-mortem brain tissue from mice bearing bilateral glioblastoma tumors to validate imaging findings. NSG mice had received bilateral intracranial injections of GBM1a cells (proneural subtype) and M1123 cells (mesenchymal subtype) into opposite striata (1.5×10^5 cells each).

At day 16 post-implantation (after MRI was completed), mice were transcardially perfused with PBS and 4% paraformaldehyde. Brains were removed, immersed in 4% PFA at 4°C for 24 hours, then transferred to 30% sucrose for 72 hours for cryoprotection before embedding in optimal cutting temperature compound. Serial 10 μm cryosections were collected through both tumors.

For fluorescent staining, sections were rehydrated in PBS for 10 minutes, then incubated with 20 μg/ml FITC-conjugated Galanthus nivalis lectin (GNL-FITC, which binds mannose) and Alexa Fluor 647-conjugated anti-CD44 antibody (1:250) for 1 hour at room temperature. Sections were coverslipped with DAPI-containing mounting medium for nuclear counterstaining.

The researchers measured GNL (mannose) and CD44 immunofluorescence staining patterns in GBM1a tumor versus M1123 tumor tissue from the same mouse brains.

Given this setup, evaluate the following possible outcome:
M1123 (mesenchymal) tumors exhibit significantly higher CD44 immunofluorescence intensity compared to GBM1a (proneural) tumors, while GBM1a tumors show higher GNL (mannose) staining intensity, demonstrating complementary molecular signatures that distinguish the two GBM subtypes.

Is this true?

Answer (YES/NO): NO